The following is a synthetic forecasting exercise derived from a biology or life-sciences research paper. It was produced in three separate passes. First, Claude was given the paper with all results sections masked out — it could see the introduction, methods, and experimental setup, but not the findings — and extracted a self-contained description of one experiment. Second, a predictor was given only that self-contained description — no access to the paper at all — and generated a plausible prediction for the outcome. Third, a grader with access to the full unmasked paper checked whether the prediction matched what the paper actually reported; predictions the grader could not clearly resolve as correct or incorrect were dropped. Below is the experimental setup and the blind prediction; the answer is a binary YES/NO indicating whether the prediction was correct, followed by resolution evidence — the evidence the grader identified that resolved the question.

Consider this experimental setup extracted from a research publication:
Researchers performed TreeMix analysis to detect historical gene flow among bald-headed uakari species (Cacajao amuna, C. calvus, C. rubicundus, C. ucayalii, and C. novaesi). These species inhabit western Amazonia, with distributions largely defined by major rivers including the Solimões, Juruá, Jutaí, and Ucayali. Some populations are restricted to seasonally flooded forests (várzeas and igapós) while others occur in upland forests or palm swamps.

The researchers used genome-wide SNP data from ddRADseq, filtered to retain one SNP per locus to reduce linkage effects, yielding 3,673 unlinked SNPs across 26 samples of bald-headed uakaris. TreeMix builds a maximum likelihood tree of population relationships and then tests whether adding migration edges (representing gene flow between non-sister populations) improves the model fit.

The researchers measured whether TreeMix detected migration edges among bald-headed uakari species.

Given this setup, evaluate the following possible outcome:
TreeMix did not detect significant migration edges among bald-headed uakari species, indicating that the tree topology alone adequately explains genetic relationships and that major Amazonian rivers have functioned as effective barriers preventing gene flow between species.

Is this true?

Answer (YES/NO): NO